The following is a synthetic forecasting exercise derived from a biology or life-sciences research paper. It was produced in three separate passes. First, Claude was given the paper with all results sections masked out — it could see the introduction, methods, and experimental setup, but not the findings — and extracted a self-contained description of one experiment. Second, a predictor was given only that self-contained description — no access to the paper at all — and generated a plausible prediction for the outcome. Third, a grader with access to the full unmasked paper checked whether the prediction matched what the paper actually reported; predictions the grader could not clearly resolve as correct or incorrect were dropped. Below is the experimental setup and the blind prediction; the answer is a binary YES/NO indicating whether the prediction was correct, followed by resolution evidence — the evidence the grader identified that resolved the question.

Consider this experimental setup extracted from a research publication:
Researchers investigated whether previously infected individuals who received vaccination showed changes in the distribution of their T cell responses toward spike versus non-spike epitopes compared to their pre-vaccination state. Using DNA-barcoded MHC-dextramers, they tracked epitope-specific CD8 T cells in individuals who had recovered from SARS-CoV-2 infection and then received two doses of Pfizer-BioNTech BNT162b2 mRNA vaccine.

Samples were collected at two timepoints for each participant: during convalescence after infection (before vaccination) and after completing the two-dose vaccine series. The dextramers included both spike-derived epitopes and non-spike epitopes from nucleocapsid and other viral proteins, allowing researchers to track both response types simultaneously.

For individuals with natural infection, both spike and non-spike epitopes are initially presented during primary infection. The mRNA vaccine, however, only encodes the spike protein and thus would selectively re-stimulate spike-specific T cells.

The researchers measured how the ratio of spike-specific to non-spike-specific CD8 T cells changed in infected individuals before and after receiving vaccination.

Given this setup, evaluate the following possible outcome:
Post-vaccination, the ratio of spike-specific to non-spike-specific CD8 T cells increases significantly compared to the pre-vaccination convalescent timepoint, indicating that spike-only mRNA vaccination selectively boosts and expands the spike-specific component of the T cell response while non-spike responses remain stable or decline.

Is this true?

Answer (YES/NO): YES